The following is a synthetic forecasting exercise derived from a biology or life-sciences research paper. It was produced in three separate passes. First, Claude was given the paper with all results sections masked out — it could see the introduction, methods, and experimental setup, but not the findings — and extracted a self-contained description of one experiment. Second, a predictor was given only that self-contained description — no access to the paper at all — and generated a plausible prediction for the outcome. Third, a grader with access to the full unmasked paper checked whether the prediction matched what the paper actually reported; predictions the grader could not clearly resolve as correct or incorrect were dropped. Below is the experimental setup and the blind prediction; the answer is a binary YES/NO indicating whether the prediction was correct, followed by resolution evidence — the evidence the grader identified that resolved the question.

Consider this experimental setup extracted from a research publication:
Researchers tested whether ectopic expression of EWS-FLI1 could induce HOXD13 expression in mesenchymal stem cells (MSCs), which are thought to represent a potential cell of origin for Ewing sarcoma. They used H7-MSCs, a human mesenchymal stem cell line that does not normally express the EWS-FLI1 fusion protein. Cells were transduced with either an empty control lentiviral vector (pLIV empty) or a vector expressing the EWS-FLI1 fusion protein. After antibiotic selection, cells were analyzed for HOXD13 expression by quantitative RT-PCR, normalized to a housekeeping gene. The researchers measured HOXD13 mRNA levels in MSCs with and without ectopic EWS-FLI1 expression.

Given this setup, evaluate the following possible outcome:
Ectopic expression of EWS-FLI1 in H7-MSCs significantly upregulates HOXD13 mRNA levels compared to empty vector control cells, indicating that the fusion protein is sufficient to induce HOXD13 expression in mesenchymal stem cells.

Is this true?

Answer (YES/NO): NO